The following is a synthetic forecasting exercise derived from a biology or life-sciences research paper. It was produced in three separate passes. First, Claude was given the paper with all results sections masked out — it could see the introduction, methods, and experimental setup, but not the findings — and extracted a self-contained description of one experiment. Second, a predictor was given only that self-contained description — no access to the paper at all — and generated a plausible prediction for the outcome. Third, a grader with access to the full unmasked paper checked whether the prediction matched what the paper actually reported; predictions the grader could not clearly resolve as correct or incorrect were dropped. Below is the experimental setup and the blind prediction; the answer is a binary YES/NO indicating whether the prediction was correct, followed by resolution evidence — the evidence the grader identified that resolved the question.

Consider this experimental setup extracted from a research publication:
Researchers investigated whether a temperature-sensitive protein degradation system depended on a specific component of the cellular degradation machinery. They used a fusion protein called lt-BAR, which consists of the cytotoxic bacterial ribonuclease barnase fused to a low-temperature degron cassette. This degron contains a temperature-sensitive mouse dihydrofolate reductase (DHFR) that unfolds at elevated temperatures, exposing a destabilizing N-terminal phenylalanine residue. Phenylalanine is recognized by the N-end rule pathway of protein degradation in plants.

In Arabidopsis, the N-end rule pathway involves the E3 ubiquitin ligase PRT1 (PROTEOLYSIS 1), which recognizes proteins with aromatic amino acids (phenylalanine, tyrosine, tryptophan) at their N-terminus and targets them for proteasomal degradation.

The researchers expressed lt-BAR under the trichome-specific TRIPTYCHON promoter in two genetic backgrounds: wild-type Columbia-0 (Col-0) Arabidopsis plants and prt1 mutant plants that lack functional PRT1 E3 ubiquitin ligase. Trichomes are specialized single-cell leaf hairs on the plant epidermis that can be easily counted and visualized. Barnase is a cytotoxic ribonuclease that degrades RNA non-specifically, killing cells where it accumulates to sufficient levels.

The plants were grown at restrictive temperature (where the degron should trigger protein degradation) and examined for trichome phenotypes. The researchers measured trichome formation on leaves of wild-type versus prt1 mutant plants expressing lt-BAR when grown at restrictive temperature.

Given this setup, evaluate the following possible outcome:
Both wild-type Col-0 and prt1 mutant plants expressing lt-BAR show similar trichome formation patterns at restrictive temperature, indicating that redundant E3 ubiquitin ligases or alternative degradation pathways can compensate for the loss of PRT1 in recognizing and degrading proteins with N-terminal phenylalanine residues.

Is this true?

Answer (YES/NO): NO